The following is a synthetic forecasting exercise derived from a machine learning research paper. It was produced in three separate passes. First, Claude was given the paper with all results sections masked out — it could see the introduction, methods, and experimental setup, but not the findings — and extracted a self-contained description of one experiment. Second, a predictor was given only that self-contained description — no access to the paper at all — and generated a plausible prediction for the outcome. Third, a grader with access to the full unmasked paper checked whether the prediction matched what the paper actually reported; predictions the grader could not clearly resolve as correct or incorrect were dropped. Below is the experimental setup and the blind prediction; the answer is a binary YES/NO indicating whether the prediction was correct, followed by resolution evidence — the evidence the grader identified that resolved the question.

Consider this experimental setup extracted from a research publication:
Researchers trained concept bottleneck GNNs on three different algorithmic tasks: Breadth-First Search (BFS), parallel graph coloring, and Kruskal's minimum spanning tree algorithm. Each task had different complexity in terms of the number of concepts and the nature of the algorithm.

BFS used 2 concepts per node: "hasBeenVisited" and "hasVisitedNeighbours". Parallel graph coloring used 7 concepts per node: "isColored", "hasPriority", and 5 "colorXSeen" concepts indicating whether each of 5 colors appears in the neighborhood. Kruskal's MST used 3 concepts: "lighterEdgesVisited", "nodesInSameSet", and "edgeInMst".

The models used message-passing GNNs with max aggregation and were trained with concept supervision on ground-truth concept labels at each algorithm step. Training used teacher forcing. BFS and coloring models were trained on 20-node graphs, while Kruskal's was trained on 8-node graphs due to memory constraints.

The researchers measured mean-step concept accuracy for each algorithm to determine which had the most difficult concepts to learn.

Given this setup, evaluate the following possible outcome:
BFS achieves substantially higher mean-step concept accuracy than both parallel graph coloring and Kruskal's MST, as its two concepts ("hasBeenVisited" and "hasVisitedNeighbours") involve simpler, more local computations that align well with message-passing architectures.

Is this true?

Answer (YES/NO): NO